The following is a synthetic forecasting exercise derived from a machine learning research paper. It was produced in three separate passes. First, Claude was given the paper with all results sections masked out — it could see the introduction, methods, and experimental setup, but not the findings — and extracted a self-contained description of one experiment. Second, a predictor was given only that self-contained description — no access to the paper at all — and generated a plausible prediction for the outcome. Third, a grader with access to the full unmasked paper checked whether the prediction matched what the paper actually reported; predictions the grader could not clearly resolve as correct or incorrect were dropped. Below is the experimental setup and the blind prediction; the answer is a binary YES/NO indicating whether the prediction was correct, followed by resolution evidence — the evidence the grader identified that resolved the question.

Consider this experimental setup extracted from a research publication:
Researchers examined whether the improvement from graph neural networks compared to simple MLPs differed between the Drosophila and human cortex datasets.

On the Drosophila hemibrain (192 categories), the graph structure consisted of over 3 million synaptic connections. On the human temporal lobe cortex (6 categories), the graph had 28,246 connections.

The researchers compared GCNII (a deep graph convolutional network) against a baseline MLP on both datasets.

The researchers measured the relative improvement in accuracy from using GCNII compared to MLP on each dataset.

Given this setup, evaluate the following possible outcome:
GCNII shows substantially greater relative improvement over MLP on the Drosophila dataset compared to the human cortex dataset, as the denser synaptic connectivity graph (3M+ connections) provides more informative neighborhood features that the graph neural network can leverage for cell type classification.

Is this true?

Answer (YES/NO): YES